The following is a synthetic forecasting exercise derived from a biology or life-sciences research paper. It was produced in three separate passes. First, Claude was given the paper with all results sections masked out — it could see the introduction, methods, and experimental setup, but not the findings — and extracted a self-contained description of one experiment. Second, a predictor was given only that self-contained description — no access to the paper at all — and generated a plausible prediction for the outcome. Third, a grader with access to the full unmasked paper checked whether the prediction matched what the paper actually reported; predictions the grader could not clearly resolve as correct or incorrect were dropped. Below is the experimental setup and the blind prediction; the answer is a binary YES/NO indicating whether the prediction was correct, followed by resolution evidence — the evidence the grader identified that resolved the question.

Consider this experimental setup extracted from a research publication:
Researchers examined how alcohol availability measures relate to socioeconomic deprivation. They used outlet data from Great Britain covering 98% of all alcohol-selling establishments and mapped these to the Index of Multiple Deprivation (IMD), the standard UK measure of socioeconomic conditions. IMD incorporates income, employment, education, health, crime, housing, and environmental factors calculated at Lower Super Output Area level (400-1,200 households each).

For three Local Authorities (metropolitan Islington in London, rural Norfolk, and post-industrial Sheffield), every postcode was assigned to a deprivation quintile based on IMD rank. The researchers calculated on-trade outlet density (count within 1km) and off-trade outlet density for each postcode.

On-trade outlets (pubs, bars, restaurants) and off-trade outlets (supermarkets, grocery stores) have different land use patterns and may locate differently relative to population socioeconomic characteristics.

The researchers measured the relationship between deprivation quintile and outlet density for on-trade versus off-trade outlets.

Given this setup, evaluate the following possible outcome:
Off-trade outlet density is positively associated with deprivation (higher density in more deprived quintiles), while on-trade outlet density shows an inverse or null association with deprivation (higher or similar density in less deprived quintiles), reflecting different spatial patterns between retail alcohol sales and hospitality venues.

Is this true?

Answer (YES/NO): NO